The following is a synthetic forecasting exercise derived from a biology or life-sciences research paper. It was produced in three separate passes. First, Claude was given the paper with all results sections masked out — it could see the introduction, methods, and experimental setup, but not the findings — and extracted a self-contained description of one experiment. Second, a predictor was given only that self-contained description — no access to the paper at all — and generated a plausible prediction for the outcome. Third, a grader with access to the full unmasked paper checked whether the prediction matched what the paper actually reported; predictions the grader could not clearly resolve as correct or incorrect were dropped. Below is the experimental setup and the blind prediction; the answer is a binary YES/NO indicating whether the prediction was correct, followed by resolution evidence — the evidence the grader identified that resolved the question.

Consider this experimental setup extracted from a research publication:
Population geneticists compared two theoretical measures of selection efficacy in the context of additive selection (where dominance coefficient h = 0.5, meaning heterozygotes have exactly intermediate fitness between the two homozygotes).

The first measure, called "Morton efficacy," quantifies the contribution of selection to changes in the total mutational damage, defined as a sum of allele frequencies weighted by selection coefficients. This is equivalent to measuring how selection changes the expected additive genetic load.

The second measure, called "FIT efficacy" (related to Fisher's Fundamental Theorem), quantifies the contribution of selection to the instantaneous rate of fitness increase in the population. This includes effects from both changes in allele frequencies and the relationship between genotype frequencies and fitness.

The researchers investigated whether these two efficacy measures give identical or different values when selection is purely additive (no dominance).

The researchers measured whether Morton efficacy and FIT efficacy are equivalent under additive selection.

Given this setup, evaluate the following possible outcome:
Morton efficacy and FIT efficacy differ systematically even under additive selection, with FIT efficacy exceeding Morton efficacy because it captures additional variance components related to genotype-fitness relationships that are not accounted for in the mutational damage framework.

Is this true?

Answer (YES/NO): NO